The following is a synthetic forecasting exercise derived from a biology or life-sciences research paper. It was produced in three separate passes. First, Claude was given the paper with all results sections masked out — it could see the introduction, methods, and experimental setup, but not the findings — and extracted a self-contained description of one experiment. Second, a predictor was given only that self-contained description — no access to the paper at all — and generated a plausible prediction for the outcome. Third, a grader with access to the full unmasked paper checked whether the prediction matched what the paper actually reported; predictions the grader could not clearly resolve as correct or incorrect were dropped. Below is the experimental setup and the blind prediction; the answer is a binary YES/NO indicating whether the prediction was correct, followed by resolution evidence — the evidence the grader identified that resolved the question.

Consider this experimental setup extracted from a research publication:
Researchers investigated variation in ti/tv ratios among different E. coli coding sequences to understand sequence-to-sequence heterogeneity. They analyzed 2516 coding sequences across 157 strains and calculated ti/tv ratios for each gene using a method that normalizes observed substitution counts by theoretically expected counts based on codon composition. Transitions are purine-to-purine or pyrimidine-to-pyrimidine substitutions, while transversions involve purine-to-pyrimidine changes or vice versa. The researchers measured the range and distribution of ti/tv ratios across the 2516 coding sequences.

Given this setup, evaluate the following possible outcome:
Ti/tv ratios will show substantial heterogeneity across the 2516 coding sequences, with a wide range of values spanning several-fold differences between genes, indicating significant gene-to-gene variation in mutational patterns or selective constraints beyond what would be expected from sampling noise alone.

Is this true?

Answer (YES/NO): YES